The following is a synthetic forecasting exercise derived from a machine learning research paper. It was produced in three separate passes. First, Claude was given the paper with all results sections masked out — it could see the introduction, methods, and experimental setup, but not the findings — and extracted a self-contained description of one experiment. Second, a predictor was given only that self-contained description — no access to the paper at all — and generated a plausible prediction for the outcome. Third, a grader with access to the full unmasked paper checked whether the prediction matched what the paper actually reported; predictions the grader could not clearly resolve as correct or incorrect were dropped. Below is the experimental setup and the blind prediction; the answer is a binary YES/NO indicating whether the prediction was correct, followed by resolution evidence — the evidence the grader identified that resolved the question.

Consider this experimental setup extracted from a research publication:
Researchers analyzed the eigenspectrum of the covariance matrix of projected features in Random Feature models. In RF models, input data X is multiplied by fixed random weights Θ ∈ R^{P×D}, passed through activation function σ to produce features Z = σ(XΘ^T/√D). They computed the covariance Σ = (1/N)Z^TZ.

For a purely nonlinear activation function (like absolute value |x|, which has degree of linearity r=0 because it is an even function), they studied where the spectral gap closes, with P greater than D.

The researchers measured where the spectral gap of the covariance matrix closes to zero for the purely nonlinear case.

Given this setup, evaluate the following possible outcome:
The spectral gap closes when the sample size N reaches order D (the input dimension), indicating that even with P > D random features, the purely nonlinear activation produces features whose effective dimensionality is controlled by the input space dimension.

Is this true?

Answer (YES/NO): NO